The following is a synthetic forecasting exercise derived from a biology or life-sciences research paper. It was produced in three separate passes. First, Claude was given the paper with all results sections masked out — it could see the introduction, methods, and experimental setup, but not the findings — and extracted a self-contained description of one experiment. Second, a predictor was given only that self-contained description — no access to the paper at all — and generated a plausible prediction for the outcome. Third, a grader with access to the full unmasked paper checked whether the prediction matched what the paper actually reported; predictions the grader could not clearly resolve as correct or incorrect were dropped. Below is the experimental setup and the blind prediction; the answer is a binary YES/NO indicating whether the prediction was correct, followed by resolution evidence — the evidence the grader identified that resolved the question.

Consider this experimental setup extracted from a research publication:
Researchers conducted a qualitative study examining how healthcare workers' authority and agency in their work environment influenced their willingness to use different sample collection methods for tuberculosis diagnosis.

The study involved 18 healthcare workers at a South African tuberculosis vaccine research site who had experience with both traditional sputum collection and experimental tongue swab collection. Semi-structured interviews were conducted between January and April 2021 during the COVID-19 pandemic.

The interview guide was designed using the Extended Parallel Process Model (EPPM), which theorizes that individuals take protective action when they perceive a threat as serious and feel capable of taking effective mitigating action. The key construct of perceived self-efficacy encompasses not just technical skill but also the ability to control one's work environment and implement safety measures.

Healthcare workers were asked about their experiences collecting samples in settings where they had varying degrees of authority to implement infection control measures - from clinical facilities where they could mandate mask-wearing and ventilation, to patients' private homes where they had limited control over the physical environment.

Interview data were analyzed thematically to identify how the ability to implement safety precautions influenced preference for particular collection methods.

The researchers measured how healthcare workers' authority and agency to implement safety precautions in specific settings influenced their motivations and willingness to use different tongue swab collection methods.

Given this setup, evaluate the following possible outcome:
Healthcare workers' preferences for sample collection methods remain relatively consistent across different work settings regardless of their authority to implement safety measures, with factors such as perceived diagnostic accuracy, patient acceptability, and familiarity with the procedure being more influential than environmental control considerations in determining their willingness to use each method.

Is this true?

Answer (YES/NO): NO